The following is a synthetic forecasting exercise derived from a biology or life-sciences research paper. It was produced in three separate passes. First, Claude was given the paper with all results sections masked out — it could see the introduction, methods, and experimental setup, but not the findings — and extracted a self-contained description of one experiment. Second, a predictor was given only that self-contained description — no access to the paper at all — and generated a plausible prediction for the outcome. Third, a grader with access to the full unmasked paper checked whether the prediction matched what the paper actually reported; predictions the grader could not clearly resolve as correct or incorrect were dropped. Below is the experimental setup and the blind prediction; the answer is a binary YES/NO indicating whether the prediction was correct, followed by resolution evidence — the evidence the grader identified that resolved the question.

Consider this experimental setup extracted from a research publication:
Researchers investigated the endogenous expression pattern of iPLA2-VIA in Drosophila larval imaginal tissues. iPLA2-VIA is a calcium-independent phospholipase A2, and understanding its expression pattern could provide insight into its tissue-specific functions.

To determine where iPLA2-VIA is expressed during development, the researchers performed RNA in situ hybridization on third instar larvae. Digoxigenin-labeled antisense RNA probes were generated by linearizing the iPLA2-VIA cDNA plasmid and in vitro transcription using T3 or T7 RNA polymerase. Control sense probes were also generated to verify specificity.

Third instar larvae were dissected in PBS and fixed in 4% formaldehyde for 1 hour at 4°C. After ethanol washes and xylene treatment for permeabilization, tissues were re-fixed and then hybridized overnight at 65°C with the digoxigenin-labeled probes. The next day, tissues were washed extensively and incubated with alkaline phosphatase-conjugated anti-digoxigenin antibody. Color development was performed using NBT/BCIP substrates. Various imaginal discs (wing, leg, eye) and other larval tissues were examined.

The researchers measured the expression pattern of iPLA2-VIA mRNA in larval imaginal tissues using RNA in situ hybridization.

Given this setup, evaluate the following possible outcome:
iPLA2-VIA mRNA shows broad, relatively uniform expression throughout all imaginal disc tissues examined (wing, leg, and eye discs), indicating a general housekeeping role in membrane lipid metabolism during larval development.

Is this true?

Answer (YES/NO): NO